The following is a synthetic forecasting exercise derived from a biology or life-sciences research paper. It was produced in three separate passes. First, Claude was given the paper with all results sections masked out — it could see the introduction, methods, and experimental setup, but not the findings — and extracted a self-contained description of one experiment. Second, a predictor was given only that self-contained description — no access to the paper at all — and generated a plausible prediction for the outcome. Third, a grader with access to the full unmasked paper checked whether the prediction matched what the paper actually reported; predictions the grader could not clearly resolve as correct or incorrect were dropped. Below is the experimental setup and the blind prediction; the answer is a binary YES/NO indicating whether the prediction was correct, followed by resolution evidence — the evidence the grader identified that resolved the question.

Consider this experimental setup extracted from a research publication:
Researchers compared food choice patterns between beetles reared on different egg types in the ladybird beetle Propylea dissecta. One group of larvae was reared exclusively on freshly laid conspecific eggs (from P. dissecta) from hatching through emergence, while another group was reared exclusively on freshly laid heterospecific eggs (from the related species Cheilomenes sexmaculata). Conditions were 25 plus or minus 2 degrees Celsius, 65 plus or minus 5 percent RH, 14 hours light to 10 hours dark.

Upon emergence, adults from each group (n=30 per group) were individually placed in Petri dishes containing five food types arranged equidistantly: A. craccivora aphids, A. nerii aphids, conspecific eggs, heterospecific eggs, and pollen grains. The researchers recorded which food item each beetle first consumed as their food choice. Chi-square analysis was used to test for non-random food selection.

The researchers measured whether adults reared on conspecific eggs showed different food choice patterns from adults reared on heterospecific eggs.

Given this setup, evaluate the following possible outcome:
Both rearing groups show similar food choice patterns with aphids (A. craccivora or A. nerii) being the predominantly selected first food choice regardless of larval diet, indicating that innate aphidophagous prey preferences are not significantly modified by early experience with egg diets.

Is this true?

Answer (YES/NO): YES